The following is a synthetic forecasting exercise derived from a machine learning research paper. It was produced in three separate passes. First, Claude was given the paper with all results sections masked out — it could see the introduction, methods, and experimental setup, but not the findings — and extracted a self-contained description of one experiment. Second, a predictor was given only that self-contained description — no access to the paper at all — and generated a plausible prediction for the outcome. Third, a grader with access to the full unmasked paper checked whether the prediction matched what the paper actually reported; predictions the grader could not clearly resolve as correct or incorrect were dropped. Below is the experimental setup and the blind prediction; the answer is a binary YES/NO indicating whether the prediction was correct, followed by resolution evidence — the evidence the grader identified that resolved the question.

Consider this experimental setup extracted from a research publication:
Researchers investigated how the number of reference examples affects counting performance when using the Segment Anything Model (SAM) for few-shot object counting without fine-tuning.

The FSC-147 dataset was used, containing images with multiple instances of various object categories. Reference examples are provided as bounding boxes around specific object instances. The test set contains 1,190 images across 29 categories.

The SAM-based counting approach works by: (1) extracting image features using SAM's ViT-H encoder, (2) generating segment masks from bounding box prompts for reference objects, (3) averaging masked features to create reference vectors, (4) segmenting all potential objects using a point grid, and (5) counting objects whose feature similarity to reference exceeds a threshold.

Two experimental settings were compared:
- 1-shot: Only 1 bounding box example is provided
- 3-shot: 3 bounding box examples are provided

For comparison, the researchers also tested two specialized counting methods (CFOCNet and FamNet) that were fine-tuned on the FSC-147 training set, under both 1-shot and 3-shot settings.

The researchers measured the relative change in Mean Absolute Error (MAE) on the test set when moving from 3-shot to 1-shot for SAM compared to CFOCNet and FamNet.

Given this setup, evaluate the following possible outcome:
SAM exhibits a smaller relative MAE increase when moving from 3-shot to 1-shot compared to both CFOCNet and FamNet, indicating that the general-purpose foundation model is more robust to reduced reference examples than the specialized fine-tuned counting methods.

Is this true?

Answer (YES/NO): YES